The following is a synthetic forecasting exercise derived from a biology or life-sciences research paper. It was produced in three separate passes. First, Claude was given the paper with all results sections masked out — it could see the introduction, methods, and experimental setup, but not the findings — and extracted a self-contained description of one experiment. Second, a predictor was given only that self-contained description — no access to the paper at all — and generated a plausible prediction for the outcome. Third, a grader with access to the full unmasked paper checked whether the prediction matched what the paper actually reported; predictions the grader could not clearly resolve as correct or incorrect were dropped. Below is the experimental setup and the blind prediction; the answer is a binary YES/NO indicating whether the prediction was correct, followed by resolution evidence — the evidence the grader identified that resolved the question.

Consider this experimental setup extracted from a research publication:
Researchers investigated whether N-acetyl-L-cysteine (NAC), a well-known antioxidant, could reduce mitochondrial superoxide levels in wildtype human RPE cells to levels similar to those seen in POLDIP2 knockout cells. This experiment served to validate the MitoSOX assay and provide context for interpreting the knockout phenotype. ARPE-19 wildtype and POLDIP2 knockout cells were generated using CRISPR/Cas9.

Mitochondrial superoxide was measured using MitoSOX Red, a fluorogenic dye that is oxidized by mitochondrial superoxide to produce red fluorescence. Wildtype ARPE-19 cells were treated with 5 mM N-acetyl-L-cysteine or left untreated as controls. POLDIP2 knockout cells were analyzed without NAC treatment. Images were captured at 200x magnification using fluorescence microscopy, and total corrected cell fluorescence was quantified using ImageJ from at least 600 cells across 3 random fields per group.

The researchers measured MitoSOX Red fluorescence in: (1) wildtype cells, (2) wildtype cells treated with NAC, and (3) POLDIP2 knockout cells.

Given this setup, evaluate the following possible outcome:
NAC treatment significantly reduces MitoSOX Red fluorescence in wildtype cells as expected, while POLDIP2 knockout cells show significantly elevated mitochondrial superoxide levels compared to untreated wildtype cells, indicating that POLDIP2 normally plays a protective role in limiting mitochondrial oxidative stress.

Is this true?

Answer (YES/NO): NO